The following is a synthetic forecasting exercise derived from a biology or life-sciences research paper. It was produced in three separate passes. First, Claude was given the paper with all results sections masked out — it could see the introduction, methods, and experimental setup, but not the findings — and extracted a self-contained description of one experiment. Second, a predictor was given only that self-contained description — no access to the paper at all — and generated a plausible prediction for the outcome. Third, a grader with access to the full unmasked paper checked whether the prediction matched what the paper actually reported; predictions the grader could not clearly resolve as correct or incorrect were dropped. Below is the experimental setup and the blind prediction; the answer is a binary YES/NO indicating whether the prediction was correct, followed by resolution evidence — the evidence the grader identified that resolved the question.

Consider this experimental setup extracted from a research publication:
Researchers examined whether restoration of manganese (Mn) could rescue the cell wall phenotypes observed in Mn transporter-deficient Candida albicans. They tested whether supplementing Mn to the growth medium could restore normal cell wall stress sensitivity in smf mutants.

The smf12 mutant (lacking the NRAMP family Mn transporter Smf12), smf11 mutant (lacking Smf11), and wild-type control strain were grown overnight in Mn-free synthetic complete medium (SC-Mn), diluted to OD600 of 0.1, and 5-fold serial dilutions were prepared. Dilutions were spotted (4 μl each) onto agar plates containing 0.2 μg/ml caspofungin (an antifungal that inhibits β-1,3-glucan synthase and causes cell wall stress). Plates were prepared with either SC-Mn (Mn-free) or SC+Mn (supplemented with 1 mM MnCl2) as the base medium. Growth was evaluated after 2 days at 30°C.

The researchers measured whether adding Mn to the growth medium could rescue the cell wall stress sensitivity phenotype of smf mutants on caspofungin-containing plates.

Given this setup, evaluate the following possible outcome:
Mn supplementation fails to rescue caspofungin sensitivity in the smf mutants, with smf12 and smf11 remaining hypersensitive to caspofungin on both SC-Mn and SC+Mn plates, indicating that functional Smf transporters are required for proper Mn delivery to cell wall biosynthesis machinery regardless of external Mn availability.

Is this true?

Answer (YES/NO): NO